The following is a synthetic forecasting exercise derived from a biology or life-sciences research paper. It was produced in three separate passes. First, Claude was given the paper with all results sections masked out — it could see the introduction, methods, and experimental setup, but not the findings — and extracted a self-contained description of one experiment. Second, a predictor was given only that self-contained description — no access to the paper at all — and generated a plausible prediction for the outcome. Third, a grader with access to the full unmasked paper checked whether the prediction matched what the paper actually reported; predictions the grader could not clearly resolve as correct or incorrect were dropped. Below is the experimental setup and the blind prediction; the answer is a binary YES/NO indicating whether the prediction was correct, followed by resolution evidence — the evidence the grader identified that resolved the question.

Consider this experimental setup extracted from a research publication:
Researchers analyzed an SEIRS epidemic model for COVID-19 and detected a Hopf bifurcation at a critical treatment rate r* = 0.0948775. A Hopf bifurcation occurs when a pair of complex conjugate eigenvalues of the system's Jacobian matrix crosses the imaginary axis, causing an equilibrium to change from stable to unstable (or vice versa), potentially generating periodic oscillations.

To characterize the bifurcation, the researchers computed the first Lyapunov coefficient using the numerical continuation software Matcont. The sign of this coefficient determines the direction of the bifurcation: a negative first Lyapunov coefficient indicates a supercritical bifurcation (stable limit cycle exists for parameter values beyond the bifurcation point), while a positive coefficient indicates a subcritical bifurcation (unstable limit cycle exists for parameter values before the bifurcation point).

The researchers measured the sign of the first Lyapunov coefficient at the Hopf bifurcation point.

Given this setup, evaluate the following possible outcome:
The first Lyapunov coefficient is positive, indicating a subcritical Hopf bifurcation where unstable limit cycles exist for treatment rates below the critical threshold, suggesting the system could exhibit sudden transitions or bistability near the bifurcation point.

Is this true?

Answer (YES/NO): YES